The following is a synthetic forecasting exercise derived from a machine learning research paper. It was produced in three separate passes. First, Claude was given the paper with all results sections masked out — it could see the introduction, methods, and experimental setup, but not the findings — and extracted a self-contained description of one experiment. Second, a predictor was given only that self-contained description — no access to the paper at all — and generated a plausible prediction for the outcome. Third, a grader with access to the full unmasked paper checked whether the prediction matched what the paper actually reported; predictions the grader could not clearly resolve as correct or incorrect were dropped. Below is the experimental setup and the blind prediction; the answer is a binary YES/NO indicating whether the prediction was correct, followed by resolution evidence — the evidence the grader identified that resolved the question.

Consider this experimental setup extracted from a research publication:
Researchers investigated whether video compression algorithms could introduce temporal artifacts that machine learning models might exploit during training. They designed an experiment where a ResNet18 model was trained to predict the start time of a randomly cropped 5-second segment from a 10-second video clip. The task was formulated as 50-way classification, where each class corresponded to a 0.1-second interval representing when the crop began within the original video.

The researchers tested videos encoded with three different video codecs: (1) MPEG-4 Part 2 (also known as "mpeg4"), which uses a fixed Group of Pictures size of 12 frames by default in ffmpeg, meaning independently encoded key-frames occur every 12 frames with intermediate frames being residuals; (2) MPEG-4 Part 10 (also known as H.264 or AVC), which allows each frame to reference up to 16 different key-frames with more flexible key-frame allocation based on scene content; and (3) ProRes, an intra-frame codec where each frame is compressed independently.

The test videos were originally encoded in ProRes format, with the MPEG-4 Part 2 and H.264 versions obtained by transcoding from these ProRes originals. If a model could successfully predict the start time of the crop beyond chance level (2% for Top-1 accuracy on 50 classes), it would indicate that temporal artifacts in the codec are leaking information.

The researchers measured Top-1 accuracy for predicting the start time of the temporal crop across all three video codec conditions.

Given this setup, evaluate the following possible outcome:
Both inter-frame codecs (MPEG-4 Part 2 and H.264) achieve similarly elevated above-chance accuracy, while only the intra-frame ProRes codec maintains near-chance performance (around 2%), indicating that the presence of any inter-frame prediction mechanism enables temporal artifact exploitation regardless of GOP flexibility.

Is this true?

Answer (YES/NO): NO